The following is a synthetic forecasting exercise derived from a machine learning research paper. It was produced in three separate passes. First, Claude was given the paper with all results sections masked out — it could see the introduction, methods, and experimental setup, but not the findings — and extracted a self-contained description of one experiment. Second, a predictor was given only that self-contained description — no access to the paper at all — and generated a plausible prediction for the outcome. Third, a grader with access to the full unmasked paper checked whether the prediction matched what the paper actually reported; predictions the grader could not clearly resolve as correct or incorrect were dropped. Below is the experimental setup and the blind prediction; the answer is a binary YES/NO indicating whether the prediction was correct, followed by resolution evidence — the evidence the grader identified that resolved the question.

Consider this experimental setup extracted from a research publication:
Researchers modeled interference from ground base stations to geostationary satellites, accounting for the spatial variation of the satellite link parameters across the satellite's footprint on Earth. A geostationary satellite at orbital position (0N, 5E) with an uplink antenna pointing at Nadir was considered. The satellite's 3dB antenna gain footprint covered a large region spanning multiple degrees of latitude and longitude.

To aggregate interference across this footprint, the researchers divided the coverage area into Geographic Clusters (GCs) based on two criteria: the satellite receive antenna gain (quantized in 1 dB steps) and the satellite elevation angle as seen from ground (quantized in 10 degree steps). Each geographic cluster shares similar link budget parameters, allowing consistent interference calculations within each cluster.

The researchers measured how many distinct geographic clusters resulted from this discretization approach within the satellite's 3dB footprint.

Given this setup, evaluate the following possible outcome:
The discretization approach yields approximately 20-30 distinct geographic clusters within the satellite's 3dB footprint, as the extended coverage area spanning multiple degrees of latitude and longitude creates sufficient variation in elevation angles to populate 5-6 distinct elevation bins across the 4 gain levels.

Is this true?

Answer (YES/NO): NO